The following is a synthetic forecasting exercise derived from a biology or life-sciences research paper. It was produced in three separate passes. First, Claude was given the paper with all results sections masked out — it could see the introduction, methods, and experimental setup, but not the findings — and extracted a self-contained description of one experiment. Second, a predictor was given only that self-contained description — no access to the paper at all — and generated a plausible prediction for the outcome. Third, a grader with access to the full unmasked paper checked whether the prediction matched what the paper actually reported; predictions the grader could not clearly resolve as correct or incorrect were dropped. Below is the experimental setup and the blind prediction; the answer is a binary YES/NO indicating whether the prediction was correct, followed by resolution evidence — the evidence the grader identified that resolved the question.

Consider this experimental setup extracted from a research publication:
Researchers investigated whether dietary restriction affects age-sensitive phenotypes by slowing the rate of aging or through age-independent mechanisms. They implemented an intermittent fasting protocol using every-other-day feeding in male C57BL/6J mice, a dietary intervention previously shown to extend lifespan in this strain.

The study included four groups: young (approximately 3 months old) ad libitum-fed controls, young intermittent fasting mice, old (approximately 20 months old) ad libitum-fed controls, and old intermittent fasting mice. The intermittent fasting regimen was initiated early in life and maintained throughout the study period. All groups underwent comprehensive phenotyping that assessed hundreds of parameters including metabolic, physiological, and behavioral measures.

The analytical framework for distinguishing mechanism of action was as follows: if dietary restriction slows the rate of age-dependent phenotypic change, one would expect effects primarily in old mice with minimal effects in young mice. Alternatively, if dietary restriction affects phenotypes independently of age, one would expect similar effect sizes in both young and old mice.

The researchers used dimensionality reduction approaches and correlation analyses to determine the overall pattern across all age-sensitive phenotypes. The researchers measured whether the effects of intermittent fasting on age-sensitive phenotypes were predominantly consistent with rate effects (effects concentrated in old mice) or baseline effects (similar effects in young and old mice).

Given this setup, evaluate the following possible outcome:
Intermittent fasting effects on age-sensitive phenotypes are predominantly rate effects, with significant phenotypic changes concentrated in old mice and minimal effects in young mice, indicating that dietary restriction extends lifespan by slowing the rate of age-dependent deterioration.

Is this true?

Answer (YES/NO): NO